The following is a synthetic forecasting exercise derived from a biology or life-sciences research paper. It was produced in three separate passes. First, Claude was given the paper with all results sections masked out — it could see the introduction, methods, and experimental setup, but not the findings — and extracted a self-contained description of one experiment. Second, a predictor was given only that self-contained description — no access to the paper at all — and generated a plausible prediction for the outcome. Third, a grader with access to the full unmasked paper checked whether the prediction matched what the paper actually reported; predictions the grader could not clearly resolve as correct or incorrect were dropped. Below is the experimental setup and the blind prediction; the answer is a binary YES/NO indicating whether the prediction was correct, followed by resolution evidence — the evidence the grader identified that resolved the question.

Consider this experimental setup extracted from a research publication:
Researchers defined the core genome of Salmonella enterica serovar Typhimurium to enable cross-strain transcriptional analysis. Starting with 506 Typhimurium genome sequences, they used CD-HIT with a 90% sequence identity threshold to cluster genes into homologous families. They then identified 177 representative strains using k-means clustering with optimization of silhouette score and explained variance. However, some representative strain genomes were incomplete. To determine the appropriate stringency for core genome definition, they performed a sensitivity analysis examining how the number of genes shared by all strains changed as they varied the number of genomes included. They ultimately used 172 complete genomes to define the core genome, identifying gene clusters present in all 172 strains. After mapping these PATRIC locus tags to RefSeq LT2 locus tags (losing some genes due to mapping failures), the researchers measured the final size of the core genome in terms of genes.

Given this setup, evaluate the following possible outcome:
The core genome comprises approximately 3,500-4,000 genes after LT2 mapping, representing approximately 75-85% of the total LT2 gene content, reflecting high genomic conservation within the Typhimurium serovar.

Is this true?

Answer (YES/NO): YES